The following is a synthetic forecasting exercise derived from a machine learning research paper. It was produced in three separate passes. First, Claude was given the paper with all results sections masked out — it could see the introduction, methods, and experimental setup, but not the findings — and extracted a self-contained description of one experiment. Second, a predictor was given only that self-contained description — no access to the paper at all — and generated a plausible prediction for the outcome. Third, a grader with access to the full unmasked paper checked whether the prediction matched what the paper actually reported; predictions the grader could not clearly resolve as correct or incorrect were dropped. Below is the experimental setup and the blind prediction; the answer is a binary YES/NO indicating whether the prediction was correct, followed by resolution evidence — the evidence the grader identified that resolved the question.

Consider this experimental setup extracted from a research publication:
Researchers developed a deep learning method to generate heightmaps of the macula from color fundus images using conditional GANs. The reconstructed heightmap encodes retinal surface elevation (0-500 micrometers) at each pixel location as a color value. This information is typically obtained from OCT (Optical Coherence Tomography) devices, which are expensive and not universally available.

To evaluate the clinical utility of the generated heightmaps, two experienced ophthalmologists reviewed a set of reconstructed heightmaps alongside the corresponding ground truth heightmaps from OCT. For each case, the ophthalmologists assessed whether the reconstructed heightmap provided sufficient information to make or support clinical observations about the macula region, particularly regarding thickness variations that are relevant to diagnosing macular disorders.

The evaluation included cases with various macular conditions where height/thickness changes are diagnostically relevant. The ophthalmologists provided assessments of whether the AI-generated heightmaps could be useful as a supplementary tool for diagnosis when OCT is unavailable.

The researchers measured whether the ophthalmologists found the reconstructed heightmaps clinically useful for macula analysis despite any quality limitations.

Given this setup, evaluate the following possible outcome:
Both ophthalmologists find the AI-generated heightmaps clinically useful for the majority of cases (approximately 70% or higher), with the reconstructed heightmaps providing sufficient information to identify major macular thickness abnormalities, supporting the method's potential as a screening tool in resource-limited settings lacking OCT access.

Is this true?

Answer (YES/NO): YES